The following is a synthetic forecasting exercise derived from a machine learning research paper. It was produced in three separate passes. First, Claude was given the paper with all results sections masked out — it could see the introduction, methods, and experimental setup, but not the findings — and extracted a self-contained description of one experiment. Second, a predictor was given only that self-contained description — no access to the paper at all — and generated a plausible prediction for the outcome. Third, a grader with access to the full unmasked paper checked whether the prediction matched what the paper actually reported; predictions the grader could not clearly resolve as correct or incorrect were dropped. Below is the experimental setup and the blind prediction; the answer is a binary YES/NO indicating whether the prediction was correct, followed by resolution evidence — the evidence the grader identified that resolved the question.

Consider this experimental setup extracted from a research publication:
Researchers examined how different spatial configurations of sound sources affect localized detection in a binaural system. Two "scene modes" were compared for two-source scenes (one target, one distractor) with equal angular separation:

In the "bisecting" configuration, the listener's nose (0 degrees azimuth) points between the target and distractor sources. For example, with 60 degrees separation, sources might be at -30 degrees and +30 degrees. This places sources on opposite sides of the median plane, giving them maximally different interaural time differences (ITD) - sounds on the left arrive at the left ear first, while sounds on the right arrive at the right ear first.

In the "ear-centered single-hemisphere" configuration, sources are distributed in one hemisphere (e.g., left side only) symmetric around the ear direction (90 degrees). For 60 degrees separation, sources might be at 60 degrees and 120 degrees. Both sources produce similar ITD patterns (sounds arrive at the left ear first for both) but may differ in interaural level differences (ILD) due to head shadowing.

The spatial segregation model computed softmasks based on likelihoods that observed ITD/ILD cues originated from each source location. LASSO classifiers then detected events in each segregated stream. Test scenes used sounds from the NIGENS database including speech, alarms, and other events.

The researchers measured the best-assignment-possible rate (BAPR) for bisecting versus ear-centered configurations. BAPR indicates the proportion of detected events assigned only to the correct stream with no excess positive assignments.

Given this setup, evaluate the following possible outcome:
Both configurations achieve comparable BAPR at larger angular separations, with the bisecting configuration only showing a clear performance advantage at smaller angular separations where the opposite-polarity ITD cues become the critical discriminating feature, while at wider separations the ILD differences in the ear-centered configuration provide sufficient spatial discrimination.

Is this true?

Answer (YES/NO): NO